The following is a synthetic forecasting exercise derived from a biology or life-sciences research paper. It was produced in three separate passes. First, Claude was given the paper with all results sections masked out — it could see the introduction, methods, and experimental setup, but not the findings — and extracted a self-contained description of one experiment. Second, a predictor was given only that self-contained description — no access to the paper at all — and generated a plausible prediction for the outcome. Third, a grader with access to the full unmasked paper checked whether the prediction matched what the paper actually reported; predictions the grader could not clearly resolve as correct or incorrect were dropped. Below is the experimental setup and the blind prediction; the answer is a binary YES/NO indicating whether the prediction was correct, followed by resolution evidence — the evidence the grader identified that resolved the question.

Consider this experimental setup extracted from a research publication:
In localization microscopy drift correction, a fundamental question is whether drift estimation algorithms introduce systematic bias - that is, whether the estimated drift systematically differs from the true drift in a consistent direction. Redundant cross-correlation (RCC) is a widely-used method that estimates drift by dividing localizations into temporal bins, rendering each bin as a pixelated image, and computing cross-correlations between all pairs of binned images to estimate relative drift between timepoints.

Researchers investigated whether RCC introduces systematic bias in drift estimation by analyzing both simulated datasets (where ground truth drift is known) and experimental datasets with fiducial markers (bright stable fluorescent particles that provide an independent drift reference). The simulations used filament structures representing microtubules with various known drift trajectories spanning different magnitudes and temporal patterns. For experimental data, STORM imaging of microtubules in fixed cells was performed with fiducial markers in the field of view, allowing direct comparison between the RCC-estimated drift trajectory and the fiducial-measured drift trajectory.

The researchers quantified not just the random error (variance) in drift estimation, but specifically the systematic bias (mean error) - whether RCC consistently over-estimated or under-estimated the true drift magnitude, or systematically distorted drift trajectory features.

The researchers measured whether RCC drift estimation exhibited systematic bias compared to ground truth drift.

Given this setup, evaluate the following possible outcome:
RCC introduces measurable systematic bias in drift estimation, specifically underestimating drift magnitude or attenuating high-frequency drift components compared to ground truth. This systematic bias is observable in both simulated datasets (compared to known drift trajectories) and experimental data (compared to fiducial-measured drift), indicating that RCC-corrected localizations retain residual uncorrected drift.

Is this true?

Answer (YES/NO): YES